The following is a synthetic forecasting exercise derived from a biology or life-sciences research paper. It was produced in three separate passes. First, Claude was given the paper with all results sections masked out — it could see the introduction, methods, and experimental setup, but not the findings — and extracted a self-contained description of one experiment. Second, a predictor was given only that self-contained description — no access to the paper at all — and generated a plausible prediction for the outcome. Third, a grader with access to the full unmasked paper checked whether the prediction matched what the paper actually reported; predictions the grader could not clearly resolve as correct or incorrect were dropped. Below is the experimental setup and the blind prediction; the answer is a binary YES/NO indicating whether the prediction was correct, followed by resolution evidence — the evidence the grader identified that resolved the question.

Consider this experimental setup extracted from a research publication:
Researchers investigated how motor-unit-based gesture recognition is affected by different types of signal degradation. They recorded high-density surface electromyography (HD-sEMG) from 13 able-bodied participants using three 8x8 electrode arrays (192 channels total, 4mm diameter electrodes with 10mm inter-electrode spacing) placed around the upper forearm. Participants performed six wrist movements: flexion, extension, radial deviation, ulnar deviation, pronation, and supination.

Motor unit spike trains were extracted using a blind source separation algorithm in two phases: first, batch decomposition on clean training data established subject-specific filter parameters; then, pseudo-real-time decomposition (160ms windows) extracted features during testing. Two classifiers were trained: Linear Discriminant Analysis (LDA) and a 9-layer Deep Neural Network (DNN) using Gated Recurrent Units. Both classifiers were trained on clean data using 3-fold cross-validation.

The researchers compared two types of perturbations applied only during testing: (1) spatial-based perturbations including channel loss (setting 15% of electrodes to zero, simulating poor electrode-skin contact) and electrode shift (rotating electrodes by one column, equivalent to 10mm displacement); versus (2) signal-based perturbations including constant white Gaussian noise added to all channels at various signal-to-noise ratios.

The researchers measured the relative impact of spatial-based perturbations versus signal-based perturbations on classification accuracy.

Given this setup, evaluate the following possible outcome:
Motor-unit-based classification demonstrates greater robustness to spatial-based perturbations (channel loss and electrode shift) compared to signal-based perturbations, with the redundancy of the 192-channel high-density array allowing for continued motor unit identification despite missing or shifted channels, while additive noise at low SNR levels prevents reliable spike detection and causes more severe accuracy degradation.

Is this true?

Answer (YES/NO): NO